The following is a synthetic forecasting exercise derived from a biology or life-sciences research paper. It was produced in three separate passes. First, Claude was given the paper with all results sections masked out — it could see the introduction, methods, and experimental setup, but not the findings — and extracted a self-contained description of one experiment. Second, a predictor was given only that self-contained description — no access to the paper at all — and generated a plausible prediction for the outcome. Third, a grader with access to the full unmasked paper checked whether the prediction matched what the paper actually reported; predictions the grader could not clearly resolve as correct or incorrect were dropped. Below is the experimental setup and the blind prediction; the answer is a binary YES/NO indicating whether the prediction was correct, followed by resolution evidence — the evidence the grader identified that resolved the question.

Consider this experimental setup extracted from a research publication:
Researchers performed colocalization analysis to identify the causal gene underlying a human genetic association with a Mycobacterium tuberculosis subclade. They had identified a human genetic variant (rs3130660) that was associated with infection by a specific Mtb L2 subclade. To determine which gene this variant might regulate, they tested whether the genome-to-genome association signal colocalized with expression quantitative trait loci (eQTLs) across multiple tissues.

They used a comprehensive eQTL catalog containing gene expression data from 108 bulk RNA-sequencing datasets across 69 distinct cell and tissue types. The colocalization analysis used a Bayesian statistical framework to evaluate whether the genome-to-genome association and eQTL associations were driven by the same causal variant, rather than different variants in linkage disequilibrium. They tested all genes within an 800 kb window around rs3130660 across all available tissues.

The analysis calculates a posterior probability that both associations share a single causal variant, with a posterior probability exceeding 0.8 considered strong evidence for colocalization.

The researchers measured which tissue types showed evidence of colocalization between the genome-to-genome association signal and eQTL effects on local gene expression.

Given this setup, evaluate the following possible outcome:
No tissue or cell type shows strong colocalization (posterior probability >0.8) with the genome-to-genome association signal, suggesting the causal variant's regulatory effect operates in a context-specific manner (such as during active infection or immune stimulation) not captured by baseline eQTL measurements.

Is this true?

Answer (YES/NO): NO